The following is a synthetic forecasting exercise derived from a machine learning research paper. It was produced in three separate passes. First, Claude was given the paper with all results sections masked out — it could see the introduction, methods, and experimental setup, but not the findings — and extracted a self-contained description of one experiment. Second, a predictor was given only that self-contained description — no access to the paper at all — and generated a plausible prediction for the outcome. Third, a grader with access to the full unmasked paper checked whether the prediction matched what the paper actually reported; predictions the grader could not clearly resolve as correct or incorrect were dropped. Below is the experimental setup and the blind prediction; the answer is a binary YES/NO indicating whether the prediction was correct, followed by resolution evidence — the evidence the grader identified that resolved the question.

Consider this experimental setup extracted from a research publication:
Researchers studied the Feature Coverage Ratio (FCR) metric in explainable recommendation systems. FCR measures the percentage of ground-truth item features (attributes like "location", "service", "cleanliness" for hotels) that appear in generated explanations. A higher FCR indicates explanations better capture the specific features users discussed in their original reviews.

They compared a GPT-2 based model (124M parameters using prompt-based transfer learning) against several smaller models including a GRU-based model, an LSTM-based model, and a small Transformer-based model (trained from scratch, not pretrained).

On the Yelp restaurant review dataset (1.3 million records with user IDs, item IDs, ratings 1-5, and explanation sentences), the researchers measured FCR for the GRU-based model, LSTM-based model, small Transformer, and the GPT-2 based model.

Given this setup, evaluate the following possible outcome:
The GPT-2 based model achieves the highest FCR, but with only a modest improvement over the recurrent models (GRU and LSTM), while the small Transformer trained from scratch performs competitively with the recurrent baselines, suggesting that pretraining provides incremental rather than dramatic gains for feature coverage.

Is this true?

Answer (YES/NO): NO